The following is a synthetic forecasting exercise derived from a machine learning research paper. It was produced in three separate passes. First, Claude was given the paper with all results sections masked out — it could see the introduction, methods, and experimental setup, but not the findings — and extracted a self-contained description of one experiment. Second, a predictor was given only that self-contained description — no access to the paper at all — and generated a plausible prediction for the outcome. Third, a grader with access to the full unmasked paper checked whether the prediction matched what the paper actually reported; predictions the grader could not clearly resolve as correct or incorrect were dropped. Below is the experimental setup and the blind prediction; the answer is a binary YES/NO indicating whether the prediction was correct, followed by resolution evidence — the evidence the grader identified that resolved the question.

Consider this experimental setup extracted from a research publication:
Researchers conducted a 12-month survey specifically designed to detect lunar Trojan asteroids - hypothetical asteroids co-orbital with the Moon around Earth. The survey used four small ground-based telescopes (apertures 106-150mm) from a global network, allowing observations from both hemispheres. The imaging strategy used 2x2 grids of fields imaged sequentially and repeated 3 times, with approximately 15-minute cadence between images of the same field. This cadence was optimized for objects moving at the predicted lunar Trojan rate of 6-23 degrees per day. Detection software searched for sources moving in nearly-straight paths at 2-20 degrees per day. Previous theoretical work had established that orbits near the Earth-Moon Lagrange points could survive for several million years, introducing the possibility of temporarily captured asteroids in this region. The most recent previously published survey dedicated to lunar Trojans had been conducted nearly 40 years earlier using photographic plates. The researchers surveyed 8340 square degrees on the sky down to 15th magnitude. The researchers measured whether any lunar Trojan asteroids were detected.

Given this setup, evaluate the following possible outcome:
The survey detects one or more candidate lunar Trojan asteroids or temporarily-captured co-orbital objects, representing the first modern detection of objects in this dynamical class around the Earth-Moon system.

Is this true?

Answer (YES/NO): NO